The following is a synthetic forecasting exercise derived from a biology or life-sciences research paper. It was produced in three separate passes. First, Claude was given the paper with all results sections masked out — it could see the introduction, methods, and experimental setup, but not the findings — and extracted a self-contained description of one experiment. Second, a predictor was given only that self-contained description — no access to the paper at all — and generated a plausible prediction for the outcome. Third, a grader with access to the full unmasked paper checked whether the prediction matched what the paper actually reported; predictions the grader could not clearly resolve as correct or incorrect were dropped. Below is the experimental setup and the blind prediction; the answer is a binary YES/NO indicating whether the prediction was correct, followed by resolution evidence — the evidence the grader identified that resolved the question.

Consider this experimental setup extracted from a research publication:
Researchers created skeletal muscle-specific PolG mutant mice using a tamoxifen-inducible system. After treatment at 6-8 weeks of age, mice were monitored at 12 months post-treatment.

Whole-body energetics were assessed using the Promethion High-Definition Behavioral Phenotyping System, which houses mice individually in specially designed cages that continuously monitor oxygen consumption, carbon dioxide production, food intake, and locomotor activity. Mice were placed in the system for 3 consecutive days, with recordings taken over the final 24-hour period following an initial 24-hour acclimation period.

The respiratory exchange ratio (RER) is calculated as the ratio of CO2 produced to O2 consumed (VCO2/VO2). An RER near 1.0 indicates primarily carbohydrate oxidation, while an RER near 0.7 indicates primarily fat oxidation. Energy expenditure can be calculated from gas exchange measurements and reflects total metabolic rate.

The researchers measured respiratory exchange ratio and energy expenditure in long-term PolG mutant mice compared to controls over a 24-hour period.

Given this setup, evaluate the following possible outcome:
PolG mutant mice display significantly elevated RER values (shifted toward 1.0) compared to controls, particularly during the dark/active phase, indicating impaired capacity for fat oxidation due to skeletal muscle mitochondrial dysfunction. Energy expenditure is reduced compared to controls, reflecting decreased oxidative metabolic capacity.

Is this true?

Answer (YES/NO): NO